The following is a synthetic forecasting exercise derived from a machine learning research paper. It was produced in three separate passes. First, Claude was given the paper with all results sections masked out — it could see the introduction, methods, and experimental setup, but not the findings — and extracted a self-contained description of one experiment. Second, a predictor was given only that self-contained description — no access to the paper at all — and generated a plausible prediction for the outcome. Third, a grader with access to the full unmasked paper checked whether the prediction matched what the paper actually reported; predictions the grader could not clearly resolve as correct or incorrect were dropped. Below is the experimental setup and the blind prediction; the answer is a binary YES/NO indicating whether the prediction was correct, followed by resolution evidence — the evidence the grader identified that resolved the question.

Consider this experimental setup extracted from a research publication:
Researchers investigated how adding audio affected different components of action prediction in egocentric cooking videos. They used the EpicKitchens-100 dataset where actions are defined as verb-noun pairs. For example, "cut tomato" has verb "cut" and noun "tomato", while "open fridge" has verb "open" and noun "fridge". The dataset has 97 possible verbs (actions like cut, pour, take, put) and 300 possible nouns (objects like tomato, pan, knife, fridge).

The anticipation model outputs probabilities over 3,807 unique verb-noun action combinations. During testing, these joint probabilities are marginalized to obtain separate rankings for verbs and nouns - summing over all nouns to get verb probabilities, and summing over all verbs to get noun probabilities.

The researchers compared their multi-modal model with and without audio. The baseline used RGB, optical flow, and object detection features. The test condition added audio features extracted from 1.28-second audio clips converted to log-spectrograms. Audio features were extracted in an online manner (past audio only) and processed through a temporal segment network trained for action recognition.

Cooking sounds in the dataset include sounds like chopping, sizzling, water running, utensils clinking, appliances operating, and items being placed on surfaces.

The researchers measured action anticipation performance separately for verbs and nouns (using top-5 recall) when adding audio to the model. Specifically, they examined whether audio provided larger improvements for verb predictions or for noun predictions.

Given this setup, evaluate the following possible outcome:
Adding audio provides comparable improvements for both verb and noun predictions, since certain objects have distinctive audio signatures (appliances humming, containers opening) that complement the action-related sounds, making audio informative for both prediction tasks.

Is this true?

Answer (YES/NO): NO